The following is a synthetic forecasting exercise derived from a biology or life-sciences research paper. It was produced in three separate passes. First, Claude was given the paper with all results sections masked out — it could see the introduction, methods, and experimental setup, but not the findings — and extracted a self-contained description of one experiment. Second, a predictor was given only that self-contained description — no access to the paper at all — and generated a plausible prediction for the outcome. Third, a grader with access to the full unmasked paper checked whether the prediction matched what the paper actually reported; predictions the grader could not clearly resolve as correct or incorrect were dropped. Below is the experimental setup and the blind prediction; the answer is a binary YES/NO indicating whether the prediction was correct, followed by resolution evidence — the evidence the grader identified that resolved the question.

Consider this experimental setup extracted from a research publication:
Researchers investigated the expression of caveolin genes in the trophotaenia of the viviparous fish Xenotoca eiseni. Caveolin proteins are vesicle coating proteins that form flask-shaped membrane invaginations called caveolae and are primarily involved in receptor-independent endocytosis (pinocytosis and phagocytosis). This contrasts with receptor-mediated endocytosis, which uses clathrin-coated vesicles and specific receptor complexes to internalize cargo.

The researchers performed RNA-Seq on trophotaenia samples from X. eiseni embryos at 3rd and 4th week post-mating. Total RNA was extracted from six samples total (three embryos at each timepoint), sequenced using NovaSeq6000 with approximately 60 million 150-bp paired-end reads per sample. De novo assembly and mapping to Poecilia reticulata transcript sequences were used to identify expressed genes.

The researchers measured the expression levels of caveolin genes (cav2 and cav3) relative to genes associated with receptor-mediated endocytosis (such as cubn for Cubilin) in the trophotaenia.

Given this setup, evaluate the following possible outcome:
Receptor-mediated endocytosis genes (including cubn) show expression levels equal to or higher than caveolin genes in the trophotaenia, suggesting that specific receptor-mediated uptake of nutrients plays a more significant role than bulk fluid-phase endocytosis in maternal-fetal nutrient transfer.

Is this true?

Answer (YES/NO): YES